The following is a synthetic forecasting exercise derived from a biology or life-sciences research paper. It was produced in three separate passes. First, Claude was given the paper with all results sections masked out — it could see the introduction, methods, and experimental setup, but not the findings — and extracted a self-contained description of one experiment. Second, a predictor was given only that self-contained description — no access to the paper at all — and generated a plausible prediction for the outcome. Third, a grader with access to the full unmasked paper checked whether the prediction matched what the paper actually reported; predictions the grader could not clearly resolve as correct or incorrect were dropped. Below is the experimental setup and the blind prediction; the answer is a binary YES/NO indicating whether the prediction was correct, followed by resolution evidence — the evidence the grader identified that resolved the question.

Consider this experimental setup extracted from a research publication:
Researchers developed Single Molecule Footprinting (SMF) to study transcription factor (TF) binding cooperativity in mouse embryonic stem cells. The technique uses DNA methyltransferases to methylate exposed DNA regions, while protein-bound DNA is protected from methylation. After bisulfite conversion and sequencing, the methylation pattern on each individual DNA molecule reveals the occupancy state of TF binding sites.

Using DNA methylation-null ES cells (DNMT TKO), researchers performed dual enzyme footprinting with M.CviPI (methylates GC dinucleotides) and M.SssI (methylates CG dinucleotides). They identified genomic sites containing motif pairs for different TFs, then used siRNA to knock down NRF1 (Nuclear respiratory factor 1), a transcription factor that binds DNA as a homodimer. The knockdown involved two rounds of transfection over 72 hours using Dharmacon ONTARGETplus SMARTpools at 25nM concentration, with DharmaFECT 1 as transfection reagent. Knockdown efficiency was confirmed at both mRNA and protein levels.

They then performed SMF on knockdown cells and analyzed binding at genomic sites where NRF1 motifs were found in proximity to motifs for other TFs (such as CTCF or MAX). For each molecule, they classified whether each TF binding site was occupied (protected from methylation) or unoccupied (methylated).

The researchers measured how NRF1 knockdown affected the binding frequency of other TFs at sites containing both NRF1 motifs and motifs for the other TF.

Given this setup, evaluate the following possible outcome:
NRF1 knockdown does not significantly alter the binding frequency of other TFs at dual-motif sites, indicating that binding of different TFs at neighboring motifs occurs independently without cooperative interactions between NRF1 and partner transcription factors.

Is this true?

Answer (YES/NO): NO